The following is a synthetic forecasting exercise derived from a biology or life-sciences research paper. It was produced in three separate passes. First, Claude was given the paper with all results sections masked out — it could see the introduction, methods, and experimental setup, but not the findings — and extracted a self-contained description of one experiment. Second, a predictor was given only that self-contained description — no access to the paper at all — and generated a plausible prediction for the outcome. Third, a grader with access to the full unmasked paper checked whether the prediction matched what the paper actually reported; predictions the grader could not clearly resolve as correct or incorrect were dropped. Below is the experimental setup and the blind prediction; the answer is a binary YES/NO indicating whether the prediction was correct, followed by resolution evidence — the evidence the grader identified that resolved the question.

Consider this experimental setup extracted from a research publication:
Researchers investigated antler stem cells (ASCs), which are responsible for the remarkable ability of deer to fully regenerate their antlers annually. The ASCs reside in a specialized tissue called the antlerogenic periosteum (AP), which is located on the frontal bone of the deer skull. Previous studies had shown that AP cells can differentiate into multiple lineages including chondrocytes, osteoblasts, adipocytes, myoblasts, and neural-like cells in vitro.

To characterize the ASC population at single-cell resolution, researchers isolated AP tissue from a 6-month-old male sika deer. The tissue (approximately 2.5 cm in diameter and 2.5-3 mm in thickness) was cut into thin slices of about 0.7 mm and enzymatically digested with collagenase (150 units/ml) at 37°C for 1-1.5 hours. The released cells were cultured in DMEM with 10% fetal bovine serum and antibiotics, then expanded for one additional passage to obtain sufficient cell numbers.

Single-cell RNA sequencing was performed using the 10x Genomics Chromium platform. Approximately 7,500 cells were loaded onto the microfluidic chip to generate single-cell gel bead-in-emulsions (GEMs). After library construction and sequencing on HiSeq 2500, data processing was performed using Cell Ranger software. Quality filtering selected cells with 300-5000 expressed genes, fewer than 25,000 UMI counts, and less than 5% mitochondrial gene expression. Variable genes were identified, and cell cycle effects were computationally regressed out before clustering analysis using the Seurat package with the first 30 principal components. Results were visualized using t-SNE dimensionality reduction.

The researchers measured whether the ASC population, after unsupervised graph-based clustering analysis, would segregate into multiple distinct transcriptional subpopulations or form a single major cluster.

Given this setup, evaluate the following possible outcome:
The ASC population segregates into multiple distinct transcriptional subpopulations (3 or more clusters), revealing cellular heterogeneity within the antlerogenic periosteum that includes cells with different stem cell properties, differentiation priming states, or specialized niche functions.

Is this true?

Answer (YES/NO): NO